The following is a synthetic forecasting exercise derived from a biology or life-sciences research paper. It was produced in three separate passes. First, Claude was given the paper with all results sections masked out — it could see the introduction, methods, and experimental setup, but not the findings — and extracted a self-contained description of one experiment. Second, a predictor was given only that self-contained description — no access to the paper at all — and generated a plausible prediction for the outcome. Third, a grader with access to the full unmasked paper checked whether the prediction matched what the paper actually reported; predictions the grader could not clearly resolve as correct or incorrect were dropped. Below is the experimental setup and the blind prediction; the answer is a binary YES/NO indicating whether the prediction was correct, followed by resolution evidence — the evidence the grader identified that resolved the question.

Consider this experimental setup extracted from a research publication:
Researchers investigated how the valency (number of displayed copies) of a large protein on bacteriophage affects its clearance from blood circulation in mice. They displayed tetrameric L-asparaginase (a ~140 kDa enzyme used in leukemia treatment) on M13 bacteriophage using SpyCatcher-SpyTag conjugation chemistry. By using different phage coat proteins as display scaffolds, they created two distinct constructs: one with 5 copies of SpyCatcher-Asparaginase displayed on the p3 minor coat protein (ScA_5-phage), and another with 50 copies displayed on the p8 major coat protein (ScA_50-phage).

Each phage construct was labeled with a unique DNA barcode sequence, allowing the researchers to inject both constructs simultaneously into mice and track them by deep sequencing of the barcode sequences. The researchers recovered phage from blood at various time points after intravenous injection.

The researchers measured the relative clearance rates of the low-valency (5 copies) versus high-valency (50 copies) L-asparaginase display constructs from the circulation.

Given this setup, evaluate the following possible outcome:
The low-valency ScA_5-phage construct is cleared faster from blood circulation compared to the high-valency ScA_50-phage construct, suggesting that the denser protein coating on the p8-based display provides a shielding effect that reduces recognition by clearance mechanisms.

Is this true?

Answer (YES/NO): NO